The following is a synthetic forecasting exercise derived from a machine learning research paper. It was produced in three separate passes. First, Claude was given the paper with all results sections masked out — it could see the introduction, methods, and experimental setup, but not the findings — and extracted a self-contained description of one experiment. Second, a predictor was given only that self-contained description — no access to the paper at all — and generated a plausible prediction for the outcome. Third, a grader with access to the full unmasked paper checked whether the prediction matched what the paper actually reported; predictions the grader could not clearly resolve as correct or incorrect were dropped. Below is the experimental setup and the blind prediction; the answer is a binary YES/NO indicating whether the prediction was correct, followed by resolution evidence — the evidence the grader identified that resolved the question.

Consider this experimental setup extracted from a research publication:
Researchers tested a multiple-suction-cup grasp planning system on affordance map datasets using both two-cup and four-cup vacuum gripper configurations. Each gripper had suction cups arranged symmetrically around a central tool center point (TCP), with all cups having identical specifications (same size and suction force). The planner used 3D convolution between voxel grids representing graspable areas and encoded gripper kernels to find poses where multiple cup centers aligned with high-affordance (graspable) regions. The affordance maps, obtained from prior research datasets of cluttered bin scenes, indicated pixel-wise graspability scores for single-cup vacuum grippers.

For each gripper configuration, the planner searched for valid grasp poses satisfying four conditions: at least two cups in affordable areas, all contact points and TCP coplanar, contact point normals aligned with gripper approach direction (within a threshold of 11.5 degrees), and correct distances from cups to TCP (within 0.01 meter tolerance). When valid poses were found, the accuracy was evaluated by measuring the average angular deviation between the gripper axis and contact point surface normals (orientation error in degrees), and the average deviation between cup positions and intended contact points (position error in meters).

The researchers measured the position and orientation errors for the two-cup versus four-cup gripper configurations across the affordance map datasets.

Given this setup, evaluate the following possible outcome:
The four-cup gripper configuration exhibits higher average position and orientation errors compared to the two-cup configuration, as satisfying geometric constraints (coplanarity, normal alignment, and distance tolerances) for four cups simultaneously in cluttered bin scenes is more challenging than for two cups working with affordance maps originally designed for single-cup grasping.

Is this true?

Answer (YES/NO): NO